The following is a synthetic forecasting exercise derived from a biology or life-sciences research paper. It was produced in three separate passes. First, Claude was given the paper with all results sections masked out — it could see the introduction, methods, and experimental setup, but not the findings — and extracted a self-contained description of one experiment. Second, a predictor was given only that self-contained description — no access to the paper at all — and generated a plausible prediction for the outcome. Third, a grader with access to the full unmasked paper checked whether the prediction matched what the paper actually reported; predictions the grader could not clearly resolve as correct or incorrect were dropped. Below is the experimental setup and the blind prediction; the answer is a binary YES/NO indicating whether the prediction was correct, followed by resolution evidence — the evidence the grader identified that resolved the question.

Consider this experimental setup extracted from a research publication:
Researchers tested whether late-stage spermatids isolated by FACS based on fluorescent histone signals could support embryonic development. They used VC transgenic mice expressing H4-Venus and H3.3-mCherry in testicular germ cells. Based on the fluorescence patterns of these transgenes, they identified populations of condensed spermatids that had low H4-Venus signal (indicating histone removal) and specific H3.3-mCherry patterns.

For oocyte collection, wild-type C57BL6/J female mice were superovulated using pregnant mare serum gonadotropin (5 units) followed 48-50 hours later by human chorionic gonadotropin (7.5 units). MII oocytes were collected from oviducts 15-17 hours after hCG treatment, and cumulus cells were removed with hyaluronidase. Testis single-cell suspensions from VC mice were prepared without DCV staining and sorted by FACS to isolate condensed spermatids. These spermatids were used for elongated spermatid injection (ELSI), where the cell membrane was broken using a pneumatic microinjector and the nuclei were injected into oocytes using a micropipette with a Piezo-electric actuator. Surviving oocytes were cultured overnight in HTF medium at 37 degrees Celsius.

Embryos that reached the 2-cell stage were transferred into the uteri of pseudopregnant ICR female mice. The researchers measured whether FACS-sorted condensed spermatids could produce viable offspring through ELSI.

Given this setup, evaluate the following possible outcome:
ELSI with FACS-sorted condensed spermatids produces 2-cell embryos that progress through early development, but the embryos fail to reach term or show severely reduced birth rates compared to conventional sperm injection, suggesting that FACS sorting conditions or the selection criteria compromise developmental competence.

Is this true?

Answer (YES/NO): NO